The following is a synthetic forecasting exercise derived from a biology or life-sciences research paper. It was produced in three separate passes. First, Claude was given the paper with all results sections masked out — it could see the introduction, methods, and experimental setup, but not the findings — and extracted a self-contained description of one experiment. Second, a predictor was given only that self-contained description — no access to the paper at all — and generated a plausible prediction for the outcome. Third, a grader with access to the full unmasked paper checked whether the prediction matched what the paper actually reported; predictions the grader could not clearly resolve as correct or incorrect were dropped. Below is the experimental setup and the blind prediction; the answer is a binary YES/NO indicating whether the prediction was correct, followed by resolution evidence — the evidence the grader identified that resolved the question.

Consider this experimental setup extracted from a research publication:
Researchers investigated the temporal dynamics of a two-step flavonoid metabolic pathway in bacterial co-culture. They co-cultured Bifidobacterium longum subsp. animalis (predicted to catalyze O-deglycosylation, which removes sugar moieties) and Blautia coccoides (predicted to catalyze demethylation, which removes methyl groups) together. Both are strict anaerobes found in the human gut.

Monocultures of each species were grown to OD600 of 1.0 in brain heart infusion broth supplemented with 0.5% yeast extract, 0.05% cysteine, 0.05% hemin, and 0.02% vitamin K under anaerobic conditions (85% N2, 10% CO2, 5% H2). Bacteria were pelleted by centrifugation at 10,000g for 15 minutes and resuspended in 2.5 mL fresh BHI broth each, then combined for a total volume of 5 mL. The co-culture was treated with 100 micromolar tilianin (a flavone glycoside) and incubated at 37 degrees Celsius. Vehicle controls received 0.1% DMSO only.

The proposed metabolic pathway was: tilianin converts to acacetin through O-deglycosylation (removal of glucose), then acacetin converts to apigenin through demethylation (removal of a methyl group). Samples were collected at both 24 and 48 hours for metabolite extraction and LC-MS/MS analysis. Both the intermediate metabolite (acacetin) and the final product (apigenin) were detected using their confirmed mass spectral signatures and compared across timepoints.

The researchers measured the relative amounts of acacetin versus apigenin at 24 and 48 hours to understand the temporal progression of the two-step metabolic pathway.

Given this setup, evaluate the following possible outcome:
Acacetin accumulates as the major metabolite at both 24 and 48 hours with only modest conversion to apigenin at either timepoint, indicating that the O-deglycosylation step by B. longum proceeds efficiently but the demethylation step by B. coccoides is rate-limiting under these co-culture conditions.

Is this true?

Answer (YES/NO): NO